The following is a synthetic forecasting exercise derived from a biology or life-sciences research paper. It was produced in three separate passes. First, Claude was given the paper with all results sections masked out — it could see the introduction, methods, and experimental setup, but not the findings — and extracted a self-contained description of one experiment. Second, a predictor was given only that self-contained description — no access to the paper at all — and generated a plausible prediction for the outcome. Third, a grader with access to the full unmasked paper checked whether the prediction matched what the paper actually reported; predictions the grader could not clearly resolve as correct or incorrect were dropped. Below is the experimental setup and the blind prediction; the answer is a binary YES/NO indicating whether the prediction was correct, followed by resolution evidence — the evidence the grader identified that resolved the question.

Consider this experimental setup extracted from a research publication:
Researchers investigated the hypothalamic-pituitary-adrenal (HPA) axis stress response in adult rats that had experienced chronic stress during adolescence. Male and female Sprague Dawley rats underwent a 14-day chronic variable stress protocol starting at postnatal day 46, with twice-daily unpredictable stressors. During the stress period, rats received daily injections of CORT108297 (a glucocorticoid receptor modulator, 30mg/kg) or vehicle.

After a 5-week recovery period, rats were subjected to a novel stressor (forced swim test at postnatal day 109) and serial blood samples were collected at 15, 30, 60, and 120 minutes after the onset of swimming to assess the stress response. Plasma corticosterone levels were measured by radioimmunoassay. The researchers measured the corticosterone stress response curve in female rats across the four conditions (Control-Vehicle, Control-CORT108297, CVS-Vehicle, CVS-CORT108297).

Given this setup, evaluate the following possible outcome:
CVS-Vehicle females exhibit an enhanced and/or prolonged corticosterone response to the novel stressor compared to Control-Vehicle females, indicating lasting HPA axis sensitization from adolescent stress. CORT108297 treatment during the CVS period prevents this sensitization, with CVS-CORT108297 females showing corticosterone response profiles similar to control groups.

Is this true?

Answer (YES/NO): YES